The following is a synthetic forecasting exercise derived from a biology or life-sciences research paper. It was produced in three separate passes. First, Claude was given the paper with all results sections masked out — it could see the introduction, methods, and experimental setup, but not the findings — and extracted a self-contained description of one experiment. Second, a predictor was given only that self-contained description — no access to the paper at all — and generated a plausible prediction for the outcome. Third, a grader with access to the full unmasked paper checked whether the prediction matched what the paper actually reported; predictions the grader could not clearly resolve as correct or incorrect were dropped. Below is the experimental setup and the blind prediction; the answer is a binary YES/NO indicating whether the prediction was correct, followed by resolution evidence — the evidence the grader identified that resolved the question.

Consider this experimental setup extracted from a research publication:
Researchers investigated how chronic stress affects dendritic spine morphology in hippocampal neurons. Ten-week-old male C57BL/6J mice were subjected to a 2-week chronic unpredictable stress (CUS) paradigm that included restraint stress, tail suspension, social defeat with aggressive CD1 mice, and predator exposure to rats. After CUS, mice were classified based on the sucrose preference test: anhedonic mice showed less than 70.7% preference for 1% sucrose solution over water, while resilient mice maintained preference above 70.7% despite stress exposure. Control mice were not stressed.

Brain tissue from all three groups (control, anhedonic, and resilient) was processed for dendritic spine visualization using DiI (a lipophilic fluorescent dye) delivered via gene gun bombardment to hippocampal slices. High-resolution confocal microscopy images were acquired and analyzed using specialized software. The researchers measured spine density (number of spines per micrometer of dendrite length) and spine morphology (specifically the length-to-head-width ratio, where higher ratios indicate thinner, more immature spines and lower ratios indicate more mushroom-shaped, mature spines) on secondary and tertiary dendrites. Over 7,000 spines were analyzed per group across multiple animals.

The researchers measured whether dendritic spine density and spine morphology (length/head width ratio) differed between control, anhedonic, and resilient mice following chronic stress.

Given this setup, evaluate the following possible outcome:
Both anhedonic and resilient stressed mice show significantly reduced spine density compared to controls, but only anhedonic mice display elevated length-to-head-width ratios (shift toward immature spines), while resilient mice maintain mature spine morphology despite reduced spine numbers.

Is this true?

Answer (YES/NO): NO